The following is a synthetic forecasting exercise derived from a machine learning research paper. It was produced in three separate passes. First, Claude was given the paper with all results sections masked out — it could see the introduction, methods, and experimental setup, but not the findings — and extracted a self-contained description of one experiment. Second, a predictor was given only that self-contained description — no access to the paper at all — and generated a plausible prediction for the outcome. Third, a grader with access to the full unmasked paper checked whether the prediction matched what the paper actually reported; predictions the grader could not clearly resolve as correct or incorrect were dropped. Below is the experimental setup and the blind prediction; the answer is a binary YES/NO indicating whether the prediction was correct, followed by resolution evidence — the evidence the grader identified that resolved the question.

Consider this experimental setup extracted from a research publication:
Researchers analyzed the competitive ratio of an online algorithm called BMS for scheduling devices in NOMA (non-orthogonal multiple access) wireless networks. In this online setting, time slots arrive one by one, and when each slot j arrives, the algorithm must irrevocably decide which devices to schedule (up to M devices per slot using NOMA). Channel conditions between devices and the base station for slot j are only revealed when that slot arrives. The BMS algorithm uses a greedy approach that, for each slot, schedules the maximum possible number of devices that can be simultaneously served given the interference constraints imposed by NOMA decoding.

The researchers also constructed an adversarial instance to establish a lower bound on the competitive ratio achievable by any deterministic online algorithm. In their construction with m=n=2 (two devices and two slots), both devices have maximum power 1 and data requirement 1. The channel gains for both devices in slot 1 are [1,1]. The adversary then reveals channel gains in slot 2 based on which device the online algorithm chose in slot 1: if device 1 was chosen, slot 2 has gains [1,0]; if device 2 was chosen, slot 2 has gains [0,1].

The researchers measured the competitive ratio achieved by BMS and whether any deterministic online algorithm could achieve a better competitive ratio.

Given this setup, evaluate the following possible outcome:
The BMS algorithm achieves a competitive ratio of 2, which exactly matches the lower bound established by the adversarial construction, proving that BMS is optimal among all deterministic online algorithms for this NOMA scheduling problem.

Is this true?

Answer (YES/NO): YES